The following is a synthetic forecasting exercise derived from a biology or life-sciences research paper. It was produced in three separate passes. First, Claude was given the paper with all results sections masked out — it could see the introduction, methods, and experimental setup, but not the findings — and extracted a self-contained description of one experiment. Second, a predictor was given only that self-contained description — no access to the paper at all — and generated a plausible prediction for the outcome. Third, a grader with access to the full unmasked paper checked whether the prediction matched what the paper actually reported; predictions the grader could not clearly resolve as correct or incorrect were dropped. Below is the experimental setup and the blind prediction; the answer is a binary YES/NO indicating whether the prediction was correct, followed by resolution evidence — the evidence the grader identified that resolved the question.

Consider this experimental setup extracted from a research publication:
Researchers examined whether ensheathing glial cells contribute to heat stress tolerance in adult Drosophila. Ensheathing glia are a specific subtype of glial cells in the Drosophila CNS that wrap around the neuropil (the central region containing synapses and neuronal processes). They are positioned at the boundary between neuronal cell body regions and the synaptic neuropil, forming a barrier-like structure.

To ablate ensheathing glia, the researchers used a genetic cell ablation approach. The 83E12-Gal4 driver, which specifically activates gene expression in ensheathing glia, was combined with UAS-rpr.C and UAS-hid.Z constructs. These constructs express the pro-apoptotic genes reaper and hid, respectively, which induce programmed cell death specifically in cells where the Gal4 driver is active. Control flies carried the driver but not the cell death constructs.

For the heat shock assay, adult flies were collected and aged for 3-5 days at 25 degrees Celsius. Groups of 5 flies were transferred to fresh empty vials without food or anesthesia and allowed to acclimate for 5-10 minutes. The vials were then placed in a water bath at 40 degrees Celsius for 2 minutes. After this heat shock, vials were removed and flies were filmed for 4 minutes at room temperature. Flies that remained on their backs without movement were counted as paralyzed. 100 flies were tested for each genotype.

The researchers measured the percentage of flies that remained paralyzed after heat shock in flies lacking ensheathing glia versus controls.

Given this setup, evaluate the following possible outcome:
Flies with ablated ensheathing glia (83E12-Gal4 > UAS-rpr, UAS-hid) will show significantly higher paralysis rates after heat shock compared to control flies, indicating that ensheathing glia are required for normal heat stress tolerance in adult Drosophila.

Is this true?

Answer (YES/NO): YES